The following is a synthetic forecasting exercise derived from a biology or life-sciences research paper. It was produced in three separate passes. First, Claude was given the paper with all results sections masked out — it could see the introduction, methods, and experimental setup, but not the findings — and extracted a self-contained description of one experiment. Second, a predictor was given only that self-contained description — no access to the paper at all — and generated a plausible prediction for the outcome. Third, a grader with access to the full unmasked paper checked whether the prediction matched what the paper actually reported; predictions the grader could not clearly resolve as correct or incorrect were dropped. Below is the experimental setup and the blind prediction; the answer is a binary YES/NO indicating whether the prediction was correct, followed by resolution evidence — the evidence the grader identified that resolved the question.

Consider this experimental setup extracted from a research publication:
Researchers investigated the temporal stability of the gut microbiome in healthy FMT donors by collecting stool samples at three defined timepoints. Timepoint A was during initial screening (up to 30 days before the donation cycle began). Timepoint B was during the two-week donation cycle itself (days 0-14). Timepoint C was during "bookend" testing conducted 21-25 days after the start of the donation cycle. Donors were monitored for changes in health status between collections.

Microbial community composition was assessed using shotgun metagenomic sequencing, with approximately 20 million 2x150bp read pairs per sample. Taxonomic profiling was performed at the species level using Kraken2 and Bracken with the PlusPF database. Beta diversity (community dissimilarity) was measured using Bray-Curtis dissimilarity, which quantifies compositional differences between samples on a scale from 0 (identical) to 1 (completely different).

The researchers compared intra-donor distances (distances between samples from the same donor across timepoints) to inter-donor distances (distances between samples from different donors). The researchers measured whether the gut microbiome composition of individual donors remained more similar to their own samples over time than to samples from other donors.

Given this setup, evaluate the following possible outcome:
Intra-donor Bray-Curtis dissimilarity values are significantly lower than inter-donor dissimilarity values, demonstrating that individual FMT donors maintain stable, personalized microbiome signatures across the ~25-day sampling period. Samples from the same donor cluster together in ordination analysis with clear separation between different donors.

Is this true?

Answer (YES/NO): YES